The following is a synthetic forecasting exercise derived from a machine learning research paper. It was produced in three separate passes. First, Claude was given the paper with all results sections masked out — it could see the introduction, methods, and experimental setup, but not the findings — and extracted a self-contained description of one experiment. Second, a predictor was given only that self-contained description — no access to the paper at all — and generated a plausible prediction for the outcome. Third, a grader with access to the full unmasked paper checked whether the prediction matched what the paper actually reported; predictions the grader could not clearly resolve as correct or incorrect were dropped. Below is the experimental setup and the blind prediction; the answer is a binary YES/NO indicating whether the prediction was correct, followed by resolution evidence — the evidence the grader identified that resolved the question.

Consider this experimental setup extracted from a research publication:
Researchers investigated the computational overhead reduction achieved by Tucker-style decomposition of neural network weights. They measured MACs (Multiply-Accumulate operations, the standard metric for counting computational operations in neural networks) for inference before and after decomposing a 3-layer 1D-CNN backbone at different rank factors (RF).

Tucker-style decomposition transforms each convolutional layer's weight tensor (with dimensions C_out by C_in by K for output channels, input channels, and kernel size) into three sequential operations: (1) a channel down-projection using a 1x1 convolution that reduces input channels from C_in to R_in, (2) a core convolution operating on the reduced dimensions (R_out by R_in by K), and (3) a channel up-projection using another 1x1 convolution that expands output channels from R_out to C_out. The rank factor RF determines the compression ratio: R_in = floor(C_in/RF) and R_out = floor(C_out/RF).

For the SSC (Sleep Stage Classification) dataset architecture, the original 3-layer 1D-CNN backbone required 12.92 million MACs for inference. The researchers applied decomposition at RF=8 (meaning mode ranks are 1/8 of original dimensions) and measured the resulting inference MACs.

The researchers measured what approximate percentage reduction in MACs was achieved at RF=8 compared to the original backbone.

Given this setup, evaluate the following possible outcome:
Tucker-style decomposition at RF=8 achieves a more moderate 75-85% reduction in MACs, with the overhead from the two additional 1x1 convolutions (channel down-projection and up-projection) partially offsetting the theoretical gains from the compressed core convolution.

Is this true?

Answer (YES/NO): NO